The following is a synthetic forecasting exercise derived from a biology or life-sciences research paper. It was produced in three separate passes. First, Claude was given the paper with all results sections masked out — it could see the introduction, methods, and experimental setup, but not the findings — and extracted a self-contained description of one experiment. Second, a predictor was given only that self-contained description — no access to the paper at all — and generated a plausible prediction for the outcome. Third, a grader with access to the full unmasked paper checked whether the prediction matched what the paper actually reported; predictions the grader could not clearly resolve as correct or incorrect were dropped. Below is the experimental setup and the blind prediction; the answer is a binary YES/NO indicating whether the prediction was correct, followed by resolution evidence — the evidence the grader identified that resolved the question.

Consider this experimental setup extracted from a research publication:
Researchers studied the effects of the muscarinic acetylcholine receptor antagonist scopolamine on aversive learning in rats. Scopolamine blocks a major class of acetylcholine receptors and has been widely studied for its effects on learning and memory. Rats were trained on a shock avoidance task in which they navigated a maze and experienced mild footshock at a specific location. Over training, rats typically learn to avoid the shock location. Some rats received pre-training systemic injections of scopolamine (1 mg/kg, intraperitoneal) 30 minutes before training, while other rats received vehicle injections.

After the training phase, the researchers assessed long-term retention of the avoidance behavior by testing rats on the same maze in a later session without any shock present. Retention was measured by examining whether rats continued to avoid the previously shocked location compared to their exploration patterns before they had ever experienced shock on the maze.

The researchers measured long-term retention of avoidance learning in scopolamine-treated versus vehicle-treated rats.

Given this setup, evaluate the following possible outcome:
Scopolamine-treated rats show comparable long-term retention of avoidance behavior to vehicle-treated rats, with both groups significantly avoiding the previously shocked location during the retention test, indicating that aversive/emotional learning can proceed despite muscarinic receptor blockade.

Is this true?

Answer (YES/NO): NO